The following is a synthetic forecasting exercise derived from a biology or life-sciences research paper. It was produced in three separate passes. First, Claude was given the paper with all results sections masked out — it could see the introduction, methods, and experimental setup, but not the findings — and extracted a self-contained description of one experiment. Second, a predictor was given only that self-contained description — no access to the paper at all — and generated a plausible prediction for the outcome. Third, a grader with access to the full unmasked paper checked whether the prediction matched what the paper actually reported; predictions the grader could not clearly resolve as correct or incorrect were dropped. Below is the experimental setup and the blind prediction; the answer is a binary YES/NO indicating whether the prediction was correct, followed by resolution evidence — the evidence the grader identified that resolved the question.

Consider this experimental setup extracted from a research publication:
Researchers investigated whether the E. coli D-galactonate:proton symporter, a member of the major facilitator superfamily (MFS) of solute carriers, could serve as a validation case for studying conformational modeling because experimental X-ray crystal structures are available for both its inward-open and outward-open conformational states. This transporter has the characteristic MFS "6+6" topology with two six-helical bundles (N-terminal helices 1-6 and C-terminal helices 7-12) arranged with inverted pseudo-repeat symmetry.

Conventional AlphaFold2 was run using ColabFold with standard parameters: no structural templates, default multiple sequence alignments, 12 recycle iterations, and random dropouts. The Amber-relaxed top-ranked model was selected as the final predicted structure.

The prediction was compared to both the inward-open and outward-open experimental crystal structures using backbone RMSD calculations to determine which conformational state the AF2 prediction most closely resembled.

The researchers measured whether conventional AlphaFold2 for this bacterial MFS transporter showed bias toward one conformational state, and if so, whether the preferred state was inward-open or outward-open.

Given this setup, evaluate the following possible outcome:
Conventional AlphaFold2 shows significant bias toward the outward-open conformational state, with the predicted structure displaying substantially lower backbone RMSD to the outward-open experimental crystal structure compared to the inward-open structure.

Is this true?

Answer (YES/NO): NO